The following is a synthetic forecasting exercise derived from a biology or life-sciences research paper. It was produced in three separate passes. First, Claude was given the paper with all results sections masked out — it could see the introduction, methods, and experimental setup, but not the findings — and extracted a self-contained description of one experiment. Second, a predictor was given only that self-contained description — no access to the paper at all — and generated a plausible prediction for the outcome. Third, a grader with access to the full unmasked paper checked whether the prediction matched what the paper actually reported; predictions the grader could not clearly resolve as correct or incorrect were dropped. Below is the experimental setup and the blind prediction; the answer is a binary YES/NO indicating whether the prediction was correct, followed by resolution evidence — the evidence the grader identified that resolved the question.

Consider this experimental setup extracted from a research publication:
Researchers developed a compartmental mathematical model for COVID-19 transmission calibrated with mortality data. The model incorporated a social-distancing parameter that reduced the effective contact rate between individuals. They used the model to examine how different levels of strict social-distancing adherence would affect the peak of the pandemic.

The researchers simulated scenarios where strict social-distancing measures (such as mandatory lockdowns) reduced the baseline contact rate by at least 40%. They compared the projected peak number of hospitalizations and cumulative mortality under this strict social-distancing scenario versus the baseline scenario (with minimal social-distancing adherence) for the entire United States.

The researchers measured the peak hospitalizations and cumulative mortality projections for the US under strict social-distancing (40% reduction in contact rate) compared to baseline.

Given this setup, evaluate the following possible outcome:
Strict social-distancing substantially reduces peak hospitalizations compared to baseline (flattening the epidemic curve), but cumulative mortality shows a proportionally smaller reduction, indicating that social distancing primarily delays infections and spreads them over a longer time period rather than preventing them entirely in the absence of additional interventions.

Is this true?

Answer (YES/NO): NO